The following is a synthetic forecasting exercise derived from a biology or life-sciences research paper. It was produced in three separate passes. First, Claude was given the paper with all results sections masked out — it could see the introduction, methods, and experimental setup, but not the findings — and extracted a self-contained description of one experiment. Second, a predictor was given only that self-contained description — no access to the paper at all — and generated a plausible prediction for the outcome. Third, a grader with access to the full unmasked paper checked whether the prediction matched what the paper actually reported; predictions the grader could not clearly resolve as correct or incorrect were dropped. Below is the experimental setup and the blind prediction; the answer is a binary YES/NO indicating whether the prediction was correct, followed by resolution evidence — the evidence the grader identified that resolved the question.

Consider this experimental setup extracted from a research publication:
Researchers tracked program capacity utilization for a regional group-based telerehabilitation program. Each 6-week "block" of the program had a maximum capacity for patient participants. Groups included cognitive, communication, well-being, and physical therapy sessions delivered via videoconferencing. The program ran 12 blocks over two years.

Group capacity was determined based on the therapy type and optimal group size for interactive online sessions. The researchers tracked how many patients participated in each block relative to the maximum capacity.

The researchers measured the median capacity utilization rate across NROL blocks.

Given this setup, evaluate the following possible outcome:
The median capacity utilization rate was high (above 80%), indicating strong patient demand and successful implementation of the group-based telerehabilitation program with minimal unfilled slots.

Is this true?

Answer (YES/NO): YES